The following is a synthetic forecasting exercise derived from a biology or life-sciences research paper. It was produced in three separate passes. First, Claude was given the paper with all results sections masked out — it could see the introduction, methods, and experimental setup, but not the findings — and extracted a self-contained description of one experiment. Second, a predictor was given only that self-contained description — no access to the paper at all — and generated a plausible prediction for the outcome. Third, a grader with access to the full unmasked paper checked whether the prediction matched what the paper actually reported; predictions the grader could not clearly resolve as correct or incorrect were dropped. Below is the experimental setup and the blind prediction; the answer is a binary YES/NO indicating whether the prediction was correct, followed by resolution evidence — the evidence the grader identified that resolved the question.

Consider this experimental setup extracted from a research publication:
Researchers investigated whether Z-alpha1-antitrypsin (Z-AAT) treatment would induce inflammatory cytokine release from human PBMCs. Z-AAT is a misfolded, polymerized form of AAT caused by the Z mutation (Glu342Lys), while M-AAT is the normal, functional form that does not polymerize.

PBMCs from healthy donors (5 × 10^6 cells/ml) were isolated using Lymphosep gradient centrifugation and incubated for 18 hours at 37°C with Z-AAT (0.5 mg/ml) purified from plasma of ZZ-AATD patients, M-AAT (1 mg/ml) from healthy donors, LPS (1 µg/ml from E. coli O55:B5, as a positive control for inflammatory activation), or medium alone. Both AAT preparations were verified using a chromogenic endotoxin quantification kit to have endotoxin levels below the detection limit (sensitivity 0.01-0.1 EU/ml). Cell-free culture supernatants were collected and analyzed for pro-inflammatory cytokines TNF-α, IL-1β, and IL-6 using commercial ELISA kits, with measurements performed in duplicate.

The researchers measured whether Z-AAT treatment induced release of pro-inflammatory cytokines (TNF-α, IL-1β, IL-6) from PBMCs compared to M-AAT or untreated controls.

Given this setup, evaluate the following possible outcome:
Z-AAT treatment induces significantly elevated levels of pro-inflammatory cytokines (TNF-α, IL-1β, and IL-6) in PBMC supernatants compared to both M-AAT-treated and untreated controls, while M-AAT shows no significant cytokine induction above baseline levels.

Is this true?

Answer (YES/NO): NO